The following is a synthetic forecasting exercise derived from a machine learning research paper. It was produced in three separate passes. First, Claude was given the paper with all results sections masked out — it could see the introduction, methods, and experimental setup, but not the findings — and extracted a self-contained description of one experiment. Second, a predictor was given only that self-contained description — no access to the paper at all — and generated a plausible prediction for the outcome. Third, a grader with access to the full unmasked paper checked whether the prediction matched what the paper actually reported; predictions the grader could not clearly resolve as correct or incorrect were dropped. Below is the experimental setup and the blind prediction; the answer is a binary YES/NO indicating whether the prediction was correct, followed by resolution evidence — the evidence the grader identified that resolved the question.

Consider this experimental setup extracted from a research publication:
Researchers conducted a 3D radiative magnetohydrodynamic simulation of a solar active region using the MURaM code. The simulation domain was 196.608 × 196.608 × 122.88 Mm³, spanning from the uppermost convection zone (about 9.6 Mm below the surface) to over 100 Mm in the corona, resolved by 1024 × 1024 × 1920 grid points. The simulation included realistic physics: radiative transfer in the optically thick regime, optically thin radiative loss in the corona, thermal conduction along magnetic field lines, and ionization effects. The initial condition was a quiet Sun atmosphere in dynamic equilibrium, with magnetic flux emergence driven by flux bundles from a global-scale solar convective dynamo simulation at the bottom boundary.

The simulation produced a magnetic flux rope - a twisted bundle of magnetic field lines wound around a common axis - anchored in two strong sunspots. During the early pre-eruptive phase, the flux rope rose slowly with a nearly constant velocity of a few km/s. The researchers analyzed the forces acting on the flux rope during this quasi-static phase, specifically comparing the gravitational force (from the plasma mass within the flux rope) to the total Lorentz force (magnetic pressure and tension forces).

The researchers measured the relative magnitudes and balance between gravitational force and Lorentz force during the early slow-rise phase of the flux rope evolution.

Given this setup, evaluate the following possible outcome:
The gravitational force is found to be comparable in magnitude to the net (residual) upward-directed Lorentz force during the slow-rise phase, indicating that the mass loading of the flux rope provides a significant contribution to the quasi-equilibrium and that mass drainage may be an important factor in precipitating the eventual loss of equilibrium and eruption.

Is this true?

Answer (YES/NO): YES